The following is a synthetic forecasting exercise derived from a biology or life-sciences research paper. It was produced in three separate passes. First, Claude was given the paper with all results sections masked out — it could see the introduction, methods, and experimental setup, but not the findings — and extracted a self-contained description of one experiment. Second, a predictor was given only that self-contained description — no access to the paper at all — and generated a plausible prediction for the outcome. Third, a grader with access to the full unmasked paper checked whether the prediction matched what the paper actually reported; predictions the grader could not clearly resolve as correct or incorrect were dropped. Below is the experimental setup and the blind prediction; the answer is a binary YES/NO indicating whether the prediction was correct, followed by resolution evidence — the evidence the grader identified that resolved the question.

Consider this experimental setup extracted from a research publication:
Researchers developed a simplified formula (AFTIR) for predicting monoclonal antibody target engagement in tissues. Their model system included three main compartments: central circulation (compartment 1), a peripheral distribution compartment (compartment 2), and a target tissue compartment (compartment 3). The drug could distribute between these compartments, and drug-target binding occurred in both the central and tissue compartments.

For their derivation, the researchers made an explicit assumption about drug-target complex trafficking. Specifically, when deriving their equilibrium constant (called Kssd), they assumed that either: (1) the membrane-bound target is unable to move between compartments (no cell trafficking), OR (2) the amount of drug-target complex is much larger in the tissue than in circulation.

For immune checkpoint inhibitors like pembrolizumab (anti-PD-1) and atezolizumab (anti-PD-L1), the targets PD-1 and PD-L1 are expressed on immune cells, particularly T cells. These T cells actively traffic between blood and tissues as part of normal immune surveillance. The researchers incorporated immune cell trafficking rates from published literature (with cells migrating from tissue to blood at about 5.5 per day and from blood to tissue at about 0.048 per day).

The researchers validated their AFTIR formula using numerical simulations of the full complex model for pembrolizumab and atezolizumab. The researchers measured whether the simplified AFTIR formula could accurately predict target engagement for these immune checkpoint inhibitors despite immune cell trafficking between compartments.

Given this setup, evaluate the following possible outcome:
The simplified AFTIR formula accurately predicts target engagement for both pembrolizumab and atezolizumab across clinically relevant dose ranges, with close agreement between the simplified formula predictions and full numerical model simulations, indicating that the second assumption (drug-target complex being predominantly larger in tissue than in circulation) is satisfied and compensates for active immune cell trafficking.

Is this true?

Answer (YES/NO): YES